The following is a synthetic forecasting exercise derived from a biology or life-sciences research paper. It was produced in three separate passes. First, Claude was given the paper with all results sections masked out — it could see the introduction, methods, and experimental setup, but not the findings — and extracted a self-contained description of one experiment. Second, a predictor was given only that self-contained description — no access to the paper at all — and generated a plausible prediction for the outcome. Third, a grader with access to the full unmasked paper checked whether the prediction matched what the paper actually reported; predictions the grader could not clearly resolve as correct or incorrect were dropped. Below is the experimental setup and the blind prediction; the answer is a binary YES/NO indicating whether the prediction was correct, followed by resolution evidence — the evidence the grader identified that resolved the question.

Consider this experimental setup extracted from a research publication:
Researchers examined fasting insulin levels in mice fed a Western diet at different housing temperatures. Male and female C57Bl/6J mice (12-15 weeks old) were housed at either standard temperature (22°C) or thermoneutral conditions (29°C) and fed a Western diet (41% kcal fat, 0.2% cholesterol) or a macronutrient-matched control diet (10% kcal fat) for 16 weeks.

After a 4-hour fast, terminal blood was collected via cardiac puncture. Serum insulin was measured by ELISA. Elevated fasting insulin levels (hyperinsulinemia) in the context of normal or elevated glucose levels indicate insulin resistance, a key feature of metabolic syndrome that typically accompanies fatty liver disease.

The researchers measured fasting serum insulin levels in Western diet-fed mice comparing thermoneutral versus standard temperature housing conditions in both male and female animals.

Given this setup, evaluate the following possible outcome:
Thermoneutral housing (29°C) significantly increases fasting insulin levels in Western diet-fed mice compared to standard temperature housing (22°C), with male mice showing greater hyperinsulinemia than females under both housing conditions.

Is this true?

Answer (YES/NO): NO